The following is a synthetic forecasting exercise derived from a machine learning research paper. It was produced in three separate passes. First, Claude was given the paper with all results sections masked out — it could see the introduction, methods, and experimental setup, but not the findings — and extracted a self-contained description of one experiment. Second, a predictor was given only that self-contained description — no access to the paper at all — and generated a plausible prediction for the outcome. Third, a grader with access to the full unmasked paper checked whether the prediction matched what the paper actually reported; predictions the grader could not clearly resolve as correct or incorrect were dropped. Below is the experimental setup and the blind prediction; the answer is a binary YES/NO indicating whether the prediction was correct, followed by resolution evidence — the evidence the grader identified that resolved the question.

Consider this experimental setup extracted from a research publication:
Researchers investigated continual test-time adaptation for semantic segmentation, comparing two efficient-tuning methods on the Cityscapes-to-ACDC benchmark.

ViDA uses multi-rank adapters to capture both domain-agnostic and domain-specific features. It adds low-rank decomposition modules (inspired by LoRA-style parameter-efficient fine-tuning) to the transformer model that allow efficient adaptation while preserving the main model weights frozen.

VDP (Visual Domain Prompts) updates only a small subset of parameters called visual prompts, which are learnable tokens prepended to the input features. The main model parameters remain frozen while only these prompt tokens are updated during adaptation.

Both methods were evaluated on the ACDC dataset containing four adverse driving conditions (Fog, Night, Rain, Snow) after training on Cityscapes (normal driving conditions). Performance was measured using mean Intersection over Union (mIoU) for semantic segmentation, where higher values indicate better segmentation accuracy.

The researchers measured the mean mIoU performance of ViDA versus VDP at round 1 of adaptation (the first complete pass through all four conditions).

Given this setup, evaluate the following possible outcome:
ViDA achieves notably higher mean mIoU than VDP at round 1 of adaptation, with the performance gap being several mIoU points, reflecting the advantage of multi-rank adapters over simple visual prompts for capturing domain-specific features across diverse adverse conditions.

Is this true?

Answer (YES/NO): NO